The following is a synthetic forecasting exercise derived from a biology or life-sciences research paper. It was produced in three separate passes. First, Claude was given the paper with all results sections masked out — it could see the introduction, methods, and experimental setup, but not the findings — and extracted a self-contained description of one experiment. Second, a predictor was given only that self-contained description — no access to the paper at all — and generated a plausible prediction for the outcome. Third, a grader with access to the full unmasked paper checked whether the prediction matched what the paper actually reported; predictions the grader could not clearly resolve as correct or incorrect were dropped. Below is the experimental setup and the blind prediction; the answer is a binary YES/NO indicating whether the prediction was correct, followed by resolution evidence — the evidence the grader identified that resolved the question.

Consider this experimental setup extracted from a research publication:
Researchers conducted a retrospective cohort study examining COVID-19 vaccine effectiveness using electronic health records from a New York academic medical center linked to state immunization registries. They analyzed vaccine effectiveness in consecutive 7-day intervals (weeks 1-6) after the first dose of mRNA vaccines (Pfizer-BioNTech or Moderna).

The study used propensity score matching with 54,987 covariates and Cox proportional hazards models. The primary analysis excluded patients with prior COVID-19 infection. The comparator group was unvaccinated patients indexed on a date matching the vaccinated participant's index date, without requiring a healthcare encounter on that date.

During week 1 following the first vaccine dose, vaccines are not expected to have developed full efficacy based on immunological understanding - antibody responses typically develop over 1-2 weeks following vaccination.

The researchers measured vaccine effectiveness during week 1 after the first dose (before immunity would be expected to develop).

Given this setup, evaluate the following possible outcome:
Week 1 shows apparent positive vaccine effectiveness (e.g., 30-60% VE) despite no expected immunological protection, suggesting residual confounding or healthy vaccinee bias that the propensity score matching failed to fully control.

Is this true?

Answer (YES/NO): YES